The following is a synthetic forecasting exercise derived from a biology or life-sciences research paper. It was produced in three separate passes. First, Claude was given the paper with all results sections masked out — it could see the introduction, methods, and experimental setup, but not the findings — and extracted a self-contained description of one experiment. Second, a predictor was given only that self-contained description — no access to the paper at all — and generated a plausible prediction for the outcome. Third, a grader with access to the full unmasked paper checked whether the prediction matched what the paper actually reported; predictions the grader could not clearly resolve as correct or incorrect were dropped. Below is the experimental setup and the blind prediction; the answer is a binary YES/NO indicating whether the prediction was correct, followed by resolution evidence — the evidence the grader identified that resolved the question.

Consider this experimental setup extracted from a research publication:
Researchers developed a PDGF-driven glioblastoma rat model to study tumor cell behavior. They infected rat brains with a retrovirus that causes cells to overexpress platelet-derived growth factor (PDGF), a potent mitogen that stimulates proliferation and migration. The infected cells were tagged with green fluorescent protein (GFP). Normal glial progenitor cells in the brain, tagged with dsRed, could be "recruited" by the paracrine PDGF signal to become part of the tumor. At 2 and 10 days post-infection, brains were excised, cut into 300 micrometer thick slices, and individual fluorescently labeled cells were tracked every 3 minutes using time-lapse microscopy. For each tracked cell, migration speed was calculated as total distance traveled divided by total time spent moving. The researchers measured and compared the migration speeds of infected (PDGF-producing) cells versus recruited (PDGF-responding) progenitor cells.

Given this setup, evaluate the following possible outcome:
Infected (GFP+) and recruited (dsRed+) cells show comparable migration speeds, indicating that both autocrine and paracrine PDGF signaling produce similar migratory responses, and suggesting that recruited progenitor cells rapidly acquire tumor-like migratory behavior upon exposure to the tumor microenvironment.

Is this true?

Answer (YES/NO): NO